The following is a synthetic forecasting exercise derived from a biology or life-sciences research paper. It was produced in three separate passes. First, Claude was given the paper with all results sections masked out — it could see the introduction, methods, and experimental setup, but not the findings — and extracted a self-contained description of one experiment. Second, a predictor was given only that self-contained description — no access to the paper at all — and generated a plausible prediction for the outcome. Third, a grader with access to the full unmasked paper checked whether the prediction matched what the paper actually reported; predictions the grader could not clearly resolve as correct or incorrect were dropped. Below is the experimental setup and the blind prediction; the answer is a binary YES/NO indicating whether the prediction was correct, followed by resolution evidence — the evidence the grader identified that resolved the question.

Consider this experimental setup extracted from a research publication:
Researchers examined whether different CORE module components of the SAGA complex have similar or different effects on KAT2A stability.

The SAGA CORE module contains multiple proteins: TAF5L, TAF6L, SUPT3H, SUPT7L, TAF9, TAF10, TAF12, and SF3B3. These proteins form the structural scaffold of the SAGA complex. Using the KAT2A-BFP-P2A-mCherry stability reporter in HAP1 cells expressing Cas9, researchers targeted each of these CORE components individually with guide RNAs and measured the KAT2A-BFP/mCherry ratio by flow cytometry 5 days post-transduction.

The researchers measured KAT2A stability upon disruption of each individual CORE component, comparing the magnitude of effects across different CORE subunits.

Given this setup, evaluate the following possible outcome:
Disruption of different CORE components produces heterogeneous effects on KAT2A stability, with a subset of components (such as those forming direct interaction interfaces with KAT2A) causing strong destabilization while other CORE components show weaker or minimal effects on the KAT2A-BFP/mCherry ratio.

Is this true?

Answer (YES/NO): YES